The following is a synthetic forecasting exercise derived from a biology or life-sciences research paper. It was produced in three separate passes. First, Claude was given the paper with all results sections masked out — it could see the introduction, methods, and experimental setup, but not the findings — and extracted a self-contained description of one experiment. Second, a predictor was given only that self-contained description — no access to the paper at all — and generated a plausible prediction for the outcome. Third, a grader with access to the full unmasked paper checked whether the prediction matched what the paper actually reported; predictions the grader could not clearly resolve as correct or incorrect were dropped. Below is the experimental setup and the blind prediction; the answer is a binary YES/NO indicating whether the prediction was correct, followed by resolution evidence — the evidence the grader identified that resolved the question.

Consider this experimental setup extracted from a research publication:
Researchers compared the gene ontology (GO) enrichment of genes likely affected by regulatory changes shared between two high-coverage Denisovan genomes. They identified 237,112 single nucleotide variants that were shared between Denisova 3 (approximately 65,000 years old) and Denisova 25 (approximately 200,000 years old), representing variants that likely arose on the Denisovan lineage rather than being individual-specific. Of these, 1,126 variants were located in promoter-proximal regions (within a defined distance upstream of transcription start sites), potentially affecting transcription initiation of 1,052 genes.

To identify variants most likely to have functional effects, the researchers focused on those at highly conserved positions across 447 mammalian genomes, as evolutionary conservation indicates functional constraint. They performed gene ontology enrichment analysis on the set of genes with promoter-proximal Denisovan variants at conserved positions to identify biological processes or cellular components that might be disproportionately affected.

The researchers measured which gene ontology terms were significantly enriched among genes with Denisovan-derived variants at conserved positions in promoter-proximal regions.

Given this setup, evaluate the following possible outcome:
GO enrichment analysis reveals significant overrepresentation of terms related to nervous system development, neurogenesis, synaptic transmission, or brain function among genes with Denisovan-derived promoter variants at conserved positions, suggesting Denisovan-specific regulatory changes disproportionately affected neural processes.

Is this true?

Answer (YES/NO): YES